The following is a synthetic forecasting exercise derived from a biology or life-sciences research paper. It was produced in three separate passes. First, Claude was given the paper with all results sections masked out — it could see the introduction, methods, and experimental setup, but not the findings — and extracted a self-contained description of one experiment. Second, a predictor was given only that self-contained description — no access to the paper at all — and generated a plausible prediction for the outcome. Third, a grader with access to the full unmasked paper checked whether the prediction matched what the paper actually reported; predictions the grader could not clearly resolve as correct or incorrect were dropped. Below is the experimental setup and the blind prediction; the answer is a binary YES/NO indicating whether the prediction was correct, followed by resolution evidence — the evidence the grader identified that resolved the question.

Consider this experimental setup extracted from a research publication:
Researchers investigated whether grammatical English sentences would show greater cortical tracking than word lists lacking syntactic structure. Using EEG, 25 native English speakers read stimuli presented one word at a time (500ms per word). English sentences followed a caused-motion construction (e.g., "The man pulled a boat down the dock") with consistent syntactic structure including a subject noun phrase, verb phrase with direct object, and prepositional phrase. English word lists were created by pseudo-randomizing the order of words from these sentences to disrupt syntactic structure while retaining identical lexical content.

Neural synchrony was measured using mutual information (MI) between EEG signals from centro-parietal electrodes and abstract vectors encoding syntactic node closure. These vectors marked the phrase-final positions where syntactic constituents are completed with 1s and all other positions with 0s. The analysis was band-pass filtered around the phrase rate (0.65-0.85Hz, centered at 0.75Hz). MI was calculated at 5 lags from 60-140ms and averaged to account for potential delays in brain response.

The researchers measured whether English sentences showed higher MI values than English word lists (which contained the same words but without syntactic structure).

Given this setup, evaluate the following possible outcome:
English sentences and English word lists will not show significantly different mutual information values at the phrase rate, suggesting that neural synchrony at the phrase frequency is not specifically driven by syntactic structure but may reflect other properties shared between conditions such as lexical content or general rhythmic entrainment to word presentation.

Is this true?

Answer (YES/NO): NO